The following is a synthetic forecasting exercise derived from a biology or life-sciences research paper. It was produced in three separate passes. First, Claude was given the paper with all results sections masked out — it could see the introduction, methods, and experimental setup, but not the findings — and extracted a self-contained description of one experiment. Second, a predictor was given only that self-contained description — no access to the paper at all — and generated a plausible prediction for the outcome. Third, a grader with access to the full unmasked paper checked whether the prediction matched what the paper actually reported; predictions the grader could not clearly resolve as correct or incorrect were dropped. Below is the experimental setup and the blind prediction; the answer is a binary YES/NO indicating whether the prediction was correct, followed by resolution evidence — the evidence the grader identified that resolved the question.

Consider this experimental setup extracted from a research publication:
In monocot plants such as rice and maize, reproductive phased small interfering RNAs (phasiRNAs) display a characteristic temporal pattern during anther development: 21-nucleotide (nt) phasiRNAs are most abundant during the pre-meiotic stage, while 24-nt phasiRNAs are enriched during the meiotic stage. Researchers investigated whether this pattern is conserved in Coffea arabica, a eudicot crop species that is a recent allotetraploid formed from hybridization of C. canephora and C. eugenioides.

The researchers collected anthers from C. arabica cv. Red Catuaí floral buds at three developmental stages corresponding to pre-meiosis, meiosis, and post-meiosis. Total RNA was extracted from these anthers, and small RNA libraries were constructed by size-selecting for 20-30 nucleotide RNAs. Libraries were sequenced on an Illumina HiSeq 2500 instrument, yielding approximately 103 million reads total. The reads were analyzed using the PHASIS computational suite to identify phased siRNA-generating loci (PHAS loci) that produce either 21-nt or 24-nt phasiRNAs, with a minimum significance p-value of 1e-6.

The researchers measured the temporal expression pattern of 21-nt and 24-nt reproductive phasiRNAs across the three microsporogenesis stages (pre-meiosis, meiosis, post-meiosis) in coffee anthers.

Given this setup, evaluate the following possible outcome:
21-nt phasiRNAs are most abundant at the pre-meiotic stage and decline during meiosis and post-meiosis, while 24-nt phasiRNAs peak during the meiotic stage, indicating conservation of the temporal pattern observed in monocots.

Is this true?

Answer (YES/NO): NO